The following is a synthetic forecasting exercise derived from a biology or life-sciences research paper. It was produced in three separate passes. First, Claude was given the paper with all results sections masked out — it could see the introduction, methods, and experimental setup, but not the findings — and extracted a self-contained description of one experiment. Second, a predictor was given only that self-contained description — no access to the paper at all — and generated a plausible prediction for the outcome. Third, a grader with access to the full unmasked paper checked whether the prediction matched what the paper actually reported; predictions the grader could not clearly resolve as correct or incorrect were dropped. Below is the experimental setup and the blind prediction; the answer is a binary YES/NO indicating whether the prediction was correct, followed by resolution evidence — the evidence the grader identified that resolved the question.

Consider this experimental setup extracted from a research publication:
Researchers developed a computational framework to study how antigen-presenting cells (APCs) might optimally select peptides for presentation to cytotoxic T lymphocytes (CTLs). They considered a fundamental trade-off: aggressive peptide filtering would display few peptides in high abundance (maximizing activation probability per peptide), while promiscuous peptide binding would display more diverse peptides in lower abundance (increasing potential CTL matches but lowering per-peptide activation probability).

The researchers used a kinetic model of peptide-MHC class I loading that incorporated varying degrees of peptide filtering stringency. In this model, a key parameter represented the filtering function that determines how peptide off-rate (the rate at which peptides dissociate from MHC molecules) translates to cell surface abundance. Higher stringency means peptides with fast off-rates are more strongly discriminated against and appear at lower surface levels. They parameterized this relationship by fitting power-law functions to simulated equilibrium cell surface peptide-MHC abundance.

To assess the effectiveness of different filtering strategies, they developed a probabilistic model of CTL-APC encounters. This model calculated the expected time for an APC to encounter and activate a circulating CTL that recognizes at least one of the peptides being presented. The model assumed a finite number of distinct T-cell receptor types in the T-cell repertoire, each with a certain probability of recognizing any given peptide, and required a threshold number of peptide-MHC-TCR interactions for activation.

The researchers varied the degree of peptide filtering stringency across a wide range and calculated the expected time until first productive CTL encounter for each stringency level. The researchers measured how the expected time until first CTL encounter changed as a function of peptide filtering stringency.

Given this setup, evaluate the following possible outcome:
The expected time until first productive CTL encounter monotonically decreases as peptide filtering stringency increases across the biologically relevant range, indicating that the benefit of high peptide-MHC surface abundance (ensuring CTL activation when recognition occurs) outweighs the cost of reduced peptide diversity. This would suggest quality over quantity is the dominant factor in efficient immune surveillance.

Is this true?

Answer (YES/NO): NO